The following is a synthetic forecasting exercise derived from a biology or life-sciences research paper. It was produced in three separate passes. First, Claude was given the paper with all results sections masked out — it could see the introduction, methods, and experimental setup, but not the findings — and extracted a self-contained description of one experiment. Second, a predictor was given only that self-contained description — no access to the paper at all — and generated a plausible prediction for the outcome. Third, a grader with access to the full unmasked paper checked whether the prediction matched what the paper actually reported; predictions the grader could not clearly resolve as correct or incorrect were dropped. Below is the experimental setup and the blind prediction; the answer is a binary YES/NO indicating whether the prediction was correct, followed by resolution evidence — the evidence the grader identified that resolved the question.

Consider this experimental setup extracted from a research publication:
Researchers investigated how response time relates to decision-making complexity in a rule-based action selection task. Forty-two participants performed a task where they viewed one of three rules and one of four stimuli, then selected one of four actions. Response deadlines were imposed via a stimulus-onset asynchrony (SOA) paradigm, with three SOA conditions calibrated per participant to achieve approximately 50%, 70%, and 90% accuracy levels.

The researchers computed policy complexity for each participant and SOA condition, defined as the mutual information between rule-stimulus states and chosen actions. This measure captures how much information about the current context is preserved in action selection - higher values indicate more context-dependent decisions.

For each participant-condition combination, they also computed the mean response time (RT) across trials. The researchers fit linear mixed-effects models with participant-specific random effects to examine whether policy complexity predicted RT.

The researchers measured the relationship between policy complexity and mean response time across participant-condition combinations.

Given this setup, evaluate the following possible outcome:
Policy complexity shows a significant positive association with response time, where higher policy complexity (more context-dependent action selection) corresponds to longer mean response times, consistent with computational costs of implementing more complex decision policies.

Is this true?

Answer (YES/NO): YES